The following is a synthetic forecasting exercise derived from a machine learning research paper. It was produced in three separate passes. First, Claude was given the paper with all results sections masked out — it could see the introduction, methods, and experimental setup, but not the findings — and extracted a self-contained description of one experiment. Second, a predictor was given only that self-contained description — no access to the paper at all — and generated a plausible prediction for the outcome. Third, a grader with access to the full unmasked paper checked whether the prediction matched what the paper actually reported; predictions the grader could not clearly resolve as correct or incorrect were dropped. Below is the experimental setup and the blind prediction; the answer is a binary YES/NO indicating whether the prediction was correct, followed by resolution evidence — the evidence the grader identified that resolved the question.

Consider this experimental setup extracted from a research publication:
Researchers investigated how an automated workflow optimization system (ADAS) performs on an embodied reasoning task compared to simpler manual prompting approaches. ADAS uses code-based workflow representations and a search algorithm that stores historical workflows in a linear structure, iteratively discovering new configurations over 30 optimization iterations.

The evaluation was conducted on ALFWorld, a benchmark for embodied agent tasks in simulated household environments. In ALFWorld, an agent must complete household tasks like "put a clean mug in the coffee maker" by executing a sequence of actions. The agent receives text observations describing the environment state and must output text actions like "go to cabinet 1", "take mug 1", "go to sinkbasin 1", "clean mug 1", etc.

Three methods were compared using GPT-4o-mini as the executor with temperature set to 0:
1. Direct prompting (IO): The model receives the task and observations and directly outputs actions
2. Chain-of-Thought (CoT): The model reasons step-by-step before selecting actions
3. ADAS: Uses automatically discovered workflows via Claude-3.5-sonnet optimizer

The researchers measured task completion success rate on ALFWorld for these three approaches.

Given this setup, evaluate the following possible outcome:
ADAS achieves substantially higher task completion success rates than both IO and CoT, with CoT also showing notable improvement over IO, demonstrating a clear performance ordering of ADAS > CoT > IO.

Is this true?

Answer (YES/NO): NO